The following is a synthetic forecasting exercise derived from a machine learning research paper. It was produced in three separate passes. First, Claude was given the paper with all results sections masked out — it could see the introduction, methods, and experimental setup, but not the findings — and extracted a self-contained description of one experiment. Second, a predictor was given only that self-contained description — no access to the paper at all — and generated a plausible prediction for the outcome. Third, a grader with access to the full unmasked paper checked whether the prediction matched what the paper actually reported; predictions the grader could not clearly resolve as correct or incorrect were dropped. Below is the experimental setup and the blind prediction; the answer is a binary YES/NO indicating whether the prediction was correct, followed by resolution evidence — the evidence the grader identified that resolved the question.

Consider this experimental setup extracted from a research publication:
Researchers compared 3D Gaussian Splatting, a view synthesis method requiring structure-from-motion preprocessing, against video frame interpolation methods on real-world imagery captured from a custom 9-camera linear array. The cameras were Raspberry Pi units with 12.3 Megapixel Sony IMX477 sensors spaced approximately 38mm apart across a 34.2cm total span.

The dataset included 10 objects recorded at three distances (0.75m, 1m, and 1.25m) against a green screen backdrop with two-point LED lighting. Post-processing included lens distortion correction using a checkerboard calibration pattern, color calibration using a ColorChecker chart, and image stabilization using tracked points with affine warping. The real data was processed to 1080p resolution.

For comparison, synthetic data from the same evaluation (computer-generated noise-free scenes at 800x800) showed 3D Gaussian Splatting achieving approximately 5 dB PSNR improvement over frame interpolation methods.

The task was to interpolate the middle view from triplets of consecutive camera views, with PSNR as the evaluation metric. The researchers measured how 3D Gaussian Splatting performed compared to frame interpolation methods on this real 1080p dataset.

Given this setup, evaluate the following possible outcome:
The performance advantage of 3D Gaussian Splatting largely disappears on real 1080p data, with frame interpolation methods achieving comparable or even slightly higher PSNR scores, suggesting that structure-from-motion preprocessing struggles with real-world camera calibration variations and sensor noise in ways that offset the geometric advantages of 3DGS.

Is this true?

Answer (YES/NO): NO